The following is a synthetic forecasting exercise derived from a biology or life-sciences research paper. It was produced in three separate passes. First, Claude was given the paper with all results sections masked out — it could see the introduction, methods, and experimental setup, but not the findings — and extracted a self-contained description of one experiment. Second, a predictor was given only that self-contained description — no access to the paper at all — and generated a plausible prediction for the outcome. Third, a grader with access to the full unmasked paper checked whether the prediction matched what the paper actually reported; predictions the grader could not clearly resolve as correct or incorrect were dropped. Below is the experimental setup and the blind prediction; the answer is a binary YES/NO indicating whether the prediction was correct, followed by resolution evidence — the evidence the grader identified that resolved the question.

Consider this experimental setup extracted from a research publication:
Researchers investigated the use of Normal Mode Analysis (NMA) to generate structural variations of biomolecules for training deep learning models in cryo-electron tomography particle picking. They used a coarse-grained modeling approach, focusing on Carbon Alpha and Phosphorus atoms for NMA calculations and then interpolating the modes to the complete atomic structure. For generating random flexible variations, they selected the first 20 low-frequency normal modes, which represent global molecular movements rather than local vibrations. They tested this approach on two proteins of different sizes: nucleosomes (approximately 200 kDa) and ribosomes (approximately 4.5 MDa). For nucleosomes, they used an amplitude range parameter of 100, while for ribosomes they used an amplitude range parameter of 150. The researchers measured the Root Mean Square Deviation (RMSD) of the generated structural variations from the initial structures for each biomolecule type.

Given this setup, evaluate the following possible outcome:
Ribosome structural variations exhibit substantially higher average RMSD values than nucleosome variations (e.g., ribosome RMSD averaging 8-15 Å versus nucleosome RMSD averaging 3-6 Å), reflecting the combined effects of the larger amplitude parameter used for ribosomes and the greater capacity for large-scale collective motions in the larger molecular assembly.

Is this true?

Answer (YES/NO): NO